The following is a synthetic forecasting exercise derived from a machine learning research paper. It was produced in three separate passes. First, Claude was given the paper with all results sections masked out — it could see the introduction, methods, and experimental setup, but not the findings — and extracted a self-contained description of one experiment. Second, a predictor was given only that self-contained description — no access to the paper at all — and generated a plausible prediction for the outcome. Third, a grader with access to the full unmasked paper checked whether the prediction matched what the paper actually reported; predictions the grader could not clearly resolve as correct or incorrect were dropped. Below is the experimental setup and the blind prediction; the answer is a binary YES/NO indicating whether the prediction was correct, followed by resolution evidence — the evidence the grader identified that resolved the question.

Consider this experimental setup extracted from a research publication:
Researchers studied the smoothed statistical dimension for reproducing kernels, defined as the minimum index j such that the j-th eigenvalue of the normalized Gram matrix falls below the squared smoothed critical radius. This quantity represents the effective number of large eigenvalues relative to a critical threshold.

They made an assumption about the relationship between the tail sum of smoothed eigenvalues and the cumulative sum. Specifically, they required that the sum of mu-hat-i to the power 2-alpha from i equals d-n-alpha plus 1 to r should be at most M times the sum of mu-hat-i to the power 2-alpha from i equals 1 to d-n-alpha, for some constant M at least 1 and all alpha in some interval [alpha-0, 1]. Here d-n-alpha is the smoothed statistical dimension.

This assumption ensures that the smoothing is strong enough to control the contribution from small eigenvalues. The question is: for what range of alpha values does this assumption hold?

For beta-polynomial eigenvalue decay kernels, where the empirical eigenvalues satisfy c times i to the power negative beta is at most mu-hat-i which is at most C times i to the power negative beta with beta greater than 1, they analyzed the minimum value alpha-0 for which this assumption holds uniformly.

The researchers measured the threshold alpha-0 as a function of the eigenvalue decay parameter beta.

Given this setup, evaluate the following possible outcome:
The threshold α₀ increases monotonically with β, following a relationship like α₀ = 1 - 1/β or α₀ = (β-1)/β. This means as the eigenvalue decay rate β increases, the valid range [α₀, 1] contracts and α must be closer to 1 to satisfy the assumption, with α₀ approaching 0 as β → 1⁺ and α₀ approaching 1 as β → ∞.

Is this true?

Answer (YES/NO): NO